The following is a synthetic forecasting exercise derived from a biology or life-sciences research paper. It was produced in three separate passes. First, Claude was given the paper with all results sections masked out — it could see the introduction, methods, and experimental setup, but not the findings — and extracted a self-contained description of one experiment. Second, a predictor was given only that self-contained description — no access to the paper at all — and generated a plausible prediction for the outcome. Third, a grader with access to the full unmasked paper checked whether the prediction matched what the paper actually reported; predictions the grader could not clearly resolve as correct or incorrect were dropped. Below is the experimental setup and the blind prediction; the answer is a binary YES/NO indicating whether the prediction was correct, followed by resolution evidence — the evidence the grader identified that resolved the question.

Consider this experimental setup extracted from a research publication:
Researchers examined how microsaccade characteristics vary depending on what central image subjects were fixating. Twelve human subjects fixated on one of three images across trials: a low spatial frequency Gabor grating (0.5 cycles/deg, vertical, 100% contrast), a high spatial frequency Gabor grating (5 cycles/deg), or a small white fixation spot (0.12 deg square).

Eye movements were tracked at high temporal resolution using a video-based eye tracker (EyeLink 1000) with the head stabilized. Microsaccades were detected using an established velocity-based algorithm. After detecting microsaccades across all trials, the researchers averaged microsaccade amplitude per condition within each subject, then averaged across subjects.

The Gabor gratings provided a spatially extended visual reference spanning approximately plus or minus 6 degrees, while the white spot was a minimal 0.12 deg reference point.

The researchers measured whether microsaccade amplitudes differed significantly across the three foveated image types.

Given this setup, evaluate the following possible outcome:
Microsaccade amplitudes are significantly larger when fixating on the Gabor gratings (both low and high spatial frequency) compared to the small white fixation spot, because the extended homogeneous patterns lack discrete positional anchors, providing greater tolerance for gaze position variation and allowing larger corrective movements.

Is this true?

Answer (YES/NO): YES